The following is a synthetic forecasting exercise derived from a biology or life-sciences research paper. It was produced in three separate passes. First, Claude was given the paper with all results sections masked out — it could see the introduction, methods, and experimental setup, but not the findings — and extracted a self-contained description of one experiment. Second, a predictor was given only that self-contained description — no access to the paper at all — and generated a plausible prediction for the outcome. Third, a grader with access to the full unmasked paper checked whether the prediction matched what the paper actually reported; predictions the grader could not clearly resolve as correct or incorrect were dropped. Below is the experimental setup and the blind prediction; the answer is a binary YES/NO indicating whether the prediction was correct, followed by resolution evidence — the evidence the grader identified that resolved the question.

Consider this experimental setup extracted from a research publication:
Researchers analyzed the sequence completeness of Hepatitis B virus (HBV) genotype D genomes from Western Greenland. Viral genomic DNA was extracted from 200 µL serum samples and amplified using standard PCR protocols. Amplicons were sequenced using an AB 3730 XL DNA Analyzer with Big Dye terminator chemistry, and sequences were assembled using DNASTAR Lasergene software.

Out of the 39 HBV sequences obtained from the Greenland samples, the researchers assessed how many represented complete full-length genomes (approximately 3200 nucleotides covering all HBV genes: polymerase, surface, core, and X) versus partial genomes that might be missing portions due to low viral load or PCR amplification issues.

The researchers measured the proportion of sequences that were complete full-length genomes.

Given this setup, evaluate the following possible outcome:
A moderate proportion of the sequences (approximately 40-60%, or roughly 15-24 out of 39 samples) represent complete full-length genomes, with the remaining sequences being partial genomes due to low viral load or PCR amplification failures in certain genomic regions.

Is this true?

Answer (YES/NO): YES